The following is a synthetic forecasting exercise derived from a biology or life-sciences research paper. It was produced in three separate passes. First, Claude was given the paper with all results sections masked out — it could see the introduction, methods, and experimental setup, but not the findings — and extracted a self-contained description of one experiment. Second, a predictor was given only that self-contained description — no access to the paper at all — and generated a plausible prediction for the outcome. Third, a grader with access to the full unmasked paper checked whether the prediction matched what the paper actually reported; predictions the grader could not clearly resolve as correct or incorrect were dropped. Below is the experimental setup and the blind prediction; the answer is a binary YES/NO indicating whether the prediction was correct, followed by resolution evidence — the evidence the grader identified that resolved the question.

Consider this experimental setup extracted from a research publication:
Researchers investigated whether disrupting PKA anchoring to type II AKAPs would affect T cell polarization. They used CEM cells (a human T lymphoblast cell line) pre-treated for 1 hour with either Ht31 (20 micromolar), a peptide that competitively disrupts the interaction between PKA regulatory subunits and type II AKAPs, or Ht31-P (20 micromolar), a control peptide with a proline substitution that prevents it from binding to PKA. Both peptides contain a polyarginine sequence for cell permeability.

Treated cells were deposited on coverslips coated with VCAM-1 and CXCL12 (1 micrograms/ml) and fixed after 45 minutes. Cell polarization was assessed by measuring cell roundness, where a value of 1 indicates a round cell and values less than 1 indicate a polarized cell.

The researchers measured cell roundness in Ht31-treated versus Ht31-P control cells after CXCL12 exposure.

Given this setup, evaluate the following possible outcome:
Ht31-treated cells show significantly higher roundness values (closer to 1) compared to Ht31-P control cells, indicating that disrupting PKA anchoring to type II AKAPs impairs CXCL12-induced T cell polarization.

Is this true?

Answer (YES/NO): YES